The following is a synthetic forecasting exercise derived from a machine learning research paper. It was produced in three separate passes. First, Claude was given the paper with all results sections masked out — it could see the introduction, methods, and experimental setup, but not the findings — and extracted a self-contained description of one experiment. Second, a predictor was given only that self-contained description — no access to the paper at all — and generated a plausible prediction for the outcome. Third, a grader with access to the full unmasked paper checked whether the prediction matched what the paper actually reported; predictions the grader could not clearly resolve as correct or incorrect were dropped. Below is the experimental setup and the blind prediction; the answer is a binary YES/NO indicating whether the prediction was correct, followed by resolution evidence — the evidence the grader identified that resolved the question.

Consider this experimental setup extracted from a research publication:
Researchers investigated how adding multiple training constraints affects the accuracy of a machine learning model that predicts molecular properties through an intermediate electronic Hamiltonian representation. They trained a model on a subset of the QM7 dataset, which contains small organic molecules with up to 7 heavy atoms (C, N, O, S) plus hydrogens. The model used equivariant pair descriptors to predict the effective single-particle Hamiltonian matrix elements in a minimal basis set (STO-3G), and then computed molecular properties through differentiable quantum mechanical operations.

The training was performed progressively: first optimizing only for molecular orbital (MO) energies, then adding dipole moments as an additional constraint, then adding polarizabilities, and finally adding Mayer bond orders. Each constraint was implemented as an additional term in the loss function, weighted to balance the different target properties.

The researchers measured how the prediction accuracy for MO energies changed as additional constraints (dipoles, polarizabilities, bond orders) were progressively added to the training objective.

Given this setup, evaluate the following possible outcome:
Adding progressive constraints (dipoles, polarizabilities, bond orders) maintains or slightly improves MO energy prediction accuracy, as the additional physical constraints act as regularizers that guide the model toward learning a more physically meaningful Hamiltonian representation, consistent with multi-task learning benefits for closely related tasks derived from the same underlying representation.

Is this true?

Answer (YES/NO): NO